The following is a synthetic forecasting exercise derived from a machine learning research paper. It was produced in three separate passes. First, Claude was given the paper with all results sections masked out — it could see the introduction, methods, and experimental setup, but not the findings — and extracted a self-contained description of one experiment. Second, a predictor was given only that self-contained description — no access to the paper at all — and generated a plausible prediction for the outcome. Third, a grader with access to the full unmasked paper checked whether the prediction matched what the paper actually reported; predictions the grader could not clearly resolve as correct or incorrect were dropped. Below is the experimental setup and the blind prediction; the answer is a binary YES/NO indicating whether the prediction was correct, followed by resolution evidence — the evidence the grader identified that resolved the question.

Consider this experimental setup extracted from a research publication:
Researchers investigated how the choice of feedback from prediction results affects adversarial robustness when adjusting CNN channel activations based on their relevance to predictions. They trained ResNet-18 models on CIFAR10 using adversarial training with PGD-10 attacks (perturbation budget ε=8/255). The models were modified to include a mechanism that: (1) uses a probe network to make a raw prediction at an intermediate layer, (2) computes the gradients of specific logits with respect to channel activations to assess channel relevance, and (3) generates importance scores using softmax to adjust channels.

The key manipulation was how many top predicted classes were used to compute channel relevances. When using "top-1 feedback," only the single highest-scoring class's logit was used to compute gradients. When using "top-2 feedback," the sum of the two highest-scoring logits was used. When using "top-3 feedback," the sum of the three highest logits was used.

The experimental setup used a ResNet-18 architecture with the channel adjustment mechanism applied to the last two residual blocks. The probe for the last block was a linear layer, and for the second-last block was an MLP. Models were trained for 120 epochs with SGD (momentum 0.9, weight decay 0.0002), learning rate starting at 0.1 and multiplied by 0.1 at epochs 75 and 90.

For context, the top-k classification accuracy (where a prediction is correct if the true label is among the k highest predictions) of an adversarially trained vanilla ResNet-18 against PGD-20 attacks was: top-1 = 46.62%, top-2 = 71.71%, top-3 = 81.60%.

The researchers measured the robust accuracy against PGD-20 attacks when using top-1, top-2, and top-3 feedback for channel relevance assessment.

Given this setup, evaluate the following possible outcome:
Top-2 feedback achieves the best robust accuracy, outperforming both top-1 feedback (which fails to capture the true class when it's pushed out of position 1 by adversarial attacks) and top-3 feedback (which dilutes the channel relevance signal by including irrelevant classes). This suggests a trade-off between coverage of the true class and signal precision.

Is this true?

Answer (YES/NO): YES